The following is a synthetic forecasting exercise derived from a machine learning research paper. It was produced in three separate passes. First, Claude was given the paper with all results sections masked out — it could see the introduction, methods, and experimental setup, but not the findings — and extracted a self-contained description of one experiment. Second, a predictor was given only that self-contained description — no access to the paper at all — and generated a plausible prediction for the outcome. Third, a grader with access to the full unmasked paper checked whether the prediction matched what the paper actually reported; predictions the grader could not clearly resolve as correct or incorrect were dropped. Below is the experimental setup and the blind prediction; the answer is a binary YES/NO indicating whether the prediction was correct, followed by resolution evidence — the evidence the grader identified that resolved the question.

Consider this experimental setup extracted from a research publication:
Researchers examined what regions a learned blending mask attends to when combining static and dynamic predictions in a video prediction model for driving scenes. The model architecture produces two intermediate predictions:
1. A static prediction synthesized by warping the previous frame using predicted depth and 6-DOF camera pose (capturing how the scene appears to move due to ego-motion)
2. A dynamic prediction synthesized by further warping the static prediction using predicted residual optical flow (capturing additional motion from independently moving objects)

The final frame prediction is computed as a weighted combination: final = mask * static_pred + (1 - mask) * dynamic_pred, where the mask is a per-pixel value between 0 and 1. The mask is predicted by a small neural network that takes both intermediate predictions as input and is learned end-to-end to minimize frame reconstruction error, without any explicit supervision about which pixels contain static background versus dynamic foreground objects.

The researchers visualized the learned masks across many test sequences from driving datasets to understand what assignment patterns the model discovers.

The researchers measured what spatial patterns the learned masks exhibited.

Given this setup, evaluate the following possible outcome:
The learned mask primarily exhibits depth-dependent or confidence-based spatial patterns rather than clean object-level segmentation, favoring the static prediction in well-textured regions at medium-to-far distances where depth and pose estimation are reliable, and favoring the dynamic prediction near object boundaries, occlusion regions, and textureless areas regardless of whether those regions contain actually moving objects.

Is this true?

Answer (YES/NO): NO